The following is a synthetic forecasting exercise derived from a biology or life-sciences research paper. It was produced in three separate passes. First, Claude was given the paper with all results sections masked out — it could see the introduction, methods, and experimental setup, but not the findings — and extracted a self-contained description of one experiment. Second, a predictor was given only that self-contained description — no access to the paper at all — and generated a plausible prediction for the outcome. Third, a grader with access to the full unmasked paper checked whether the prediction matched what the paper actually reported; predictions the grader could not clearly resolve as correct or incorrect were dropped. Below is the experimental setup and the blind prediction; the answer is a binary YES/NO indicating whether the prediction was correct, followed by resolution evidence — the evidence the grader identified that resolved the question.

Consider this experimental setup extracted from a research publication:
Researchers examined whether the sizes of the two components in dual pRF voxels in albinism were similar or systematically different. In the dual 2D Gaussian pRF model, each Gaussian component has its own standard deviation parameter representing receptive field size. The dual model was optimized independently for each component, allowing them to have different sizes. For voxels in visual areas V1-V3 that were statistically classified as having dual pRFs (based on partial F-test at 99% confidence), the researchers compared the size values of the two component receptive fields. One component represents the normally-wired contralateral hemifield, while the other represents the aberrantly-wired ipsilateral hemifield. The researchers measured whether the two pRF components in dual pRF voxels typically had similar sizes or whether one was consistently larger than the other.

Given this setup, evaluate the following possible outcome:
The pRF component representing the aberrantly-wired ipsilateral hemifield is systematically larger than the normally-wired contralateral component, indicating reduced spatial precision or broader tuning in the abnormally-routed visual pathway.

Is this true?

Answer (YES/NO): NO